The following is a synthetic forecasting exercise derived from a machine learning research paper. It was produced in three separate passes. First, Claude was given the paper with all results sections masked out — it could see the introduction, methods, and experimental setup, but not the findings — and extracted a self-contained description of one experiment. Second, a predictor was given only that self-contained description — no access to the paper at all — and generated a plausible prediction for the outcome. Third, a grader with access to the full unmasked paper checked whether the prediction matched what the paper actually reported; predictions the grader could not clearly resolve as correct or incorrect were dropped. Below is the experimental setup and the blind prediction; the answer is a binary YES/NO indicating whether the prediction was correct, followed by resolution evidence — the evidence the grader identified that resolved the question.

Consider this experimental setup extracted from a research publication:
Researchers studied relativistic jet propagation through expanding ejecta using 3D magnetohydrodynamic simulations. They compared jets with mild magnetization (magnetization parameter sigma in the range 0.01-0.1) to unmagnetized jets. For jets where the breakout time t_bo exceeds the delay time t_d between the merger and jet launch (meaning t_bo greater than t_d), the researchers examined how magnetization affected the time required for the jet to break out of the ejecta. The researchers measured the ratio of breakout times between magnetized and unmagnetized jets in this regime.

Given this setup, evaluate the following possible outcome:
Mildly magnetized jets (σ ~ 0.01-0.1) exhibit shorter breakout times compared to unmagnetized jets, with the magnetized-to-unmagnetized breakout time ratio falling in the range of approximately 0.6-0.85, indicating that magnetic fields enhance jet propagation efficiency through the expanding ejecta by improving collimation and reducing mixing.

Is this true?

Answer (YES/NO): NO